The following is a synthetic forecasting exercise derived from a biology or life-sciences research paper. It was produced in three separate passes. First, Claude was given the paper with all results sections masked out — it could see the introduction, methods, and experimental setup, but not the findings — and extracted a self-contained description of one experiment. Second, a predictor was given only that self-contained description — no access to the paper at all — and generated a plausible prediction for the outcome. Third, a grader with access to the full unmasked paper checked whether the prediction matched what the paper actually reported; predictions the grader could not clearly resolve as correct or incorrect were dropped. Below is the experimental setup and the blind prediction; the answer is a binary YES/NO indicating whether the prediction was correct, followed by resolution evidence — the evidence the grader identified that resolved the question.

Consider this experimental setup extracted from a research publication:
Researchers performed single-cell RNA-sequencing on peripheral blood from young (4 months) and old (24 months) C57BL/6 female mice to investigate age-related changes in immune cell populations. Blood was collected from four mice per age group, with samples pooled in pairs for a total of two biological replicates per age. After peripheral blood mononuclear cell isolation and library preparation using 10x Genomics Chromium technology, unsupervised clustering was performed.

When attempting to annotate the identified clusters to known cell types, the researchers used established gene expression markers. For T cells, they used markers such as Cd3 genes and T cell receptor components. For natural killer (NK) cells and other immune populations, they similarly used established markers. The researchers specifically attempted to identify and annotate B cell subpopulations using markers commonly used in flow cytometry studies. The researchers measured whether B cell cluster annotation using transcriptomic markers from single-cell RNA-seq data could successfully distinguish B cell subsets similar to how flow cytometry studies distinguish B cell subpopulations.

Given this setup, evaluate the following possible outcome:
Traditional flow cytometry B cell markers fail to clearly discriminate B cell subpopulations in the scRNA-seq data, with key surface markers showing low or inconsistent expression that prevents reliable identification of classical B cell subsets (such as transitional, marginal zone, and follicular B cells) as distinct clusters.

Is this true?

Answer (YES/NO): YES